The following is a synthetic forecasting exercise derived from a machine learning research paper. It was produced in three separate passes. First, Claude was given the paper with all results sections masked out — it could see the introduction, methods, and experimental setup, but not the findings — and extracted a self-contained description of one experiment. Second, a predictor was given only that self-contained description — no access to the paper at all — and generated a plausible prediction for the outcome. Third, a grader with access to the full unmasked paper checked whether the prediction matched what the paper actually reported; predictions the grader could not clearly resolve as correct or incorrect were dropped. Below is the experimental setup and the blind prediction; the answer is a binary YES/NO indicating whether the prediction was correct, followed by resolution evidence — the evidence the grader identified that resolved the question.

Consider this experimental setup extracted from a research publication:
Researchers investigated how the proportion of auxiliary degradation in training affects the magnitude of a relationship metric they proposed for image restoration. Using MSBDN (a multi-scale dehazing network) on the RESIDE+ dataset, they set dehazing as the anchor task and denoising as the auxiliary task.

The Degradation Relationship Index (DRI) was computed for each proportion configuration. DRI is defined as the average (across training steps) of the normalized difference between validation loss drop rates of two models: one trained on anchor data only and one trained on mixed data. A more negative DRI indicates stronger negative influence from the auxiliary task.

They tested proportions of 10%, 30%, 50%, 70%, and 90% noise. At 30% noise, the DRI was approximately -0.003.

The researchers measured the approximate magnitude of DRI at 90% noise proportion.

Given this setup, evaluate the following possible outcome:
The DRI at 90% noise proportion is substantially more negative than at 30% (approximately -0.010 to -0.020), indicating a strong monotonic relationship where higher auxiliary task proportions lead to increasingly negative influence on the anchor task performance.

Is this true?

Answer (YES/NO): NO